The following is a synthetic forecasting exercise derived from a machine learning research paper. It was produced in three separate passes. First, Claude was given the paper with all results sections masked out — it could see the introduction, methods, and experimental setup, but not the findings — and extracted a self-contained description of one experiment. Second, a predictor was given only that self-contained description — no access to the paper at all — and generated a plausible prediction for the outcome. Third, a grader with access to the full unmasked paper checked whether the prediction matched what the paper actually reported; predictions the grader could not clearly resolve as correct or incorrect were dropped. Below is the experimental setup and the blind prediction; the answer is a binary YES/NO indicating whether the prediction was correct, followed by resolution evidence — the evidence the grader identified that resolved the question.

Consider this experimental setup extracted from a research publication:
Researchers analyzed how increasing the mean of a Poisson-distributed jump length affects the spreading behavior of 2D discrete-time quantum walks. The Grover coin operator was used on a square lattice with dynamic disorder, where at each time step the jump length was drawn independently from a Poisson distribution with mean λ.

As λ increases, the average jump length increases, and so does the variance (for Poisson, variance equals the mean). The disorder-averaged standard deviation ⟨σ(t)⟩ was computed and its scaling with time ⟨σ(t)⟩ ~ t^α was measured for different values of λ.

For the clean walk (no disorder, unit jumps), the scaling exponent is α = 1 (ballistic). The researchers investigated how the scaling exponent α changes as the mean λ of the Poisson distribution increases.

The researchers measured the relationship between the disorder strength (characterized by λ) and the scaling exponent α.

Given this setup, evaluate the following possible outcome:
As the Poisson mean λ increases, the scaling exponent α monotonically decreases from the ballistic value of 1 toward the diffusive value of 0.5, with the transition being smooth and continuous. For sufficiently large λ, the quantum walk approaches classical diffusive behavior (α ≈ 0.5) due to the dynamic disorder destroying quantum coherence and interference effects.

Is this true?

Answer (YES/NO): NO